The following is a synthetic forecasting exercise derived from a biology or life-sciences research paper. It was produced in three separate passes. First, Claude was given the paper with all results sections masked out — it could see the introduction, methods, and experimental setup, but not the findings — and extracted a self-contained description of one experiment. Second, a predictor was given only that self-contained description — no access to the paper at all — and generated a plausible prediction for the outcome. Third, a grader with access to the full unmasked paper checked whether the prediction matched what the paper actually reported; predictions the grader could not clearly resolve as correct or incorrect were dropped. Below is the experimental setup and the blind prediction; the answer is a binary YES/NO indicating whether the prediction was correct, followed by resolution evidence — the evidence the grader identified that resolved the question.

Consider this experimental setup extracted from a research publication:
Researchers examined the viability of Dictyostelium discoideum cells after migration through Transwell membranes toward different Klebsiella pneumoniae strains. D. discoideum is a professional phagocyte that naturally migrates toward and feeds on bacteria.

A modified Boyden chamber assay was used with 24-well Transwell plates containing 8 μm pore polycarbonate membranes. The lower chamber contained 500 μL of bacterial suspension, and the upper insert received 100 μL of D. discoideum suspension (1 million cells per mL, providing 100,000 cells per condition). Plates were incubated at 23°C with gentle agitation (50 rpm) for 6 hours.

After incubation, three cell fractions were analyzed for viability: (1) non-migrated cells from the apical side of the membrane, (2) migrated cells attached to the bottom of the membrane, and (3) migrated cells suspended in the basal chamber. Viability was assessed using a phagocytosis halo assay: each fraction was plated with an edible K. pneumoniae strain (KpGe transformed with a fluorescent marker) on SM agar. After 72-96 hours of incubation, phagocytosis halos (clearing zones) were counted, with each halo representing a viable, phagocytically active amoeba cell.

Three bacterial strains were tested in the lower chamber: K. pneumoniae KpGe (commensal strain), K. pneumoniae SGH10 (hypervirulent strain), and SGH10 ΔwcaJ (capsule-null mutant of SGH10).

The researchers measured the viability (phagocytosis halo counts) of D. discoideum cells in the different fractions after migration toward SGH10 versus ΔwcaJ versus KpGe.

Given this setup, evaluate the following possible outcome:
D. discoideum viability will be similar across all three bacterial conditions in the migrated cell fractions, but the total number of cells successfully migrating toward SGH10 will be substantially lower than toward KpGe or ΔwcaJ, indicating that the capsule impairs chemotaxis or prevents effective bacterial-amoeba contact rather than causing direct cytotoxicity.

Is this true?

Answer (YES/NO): NO